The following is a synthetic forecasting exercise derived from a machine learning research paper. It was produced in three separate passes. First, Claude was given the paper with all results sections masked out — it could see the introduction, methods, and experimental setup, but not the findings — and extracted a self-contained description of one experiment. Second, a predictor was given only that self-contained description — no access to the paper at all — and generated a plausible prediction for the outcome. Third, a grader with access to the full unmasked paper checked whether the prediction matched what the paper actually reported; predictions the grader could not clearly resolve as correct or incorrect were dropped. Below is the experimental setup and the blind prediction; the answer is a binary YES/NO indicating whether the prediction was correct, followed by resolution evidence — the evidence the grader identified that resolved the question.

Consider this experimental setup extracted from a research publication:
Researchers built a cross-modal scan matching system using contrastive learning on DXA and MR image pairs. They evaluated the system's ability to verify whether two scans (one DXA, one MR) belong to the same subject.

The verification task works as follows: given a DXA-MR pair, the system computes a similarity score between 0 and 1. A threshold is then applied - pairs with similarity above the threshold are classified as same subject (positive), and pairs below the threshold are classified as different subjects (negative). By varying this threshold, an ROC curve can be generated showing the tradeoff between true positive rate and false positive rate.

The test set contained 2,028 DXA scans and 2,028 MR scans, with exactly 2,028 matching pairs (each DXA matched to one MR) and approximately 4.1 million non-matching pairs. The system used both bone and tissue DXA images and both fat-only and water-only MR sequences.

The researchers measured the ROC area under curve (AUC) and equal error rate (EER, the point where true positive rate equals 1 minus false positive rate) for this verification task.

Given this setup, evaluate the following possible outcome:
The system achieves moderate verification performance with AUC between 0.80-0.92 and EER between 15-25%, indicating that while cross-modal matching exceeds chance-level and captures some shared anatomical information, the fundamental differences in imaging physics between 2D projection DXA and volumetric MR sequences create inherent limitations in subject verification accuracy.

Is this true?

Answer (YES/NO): NO